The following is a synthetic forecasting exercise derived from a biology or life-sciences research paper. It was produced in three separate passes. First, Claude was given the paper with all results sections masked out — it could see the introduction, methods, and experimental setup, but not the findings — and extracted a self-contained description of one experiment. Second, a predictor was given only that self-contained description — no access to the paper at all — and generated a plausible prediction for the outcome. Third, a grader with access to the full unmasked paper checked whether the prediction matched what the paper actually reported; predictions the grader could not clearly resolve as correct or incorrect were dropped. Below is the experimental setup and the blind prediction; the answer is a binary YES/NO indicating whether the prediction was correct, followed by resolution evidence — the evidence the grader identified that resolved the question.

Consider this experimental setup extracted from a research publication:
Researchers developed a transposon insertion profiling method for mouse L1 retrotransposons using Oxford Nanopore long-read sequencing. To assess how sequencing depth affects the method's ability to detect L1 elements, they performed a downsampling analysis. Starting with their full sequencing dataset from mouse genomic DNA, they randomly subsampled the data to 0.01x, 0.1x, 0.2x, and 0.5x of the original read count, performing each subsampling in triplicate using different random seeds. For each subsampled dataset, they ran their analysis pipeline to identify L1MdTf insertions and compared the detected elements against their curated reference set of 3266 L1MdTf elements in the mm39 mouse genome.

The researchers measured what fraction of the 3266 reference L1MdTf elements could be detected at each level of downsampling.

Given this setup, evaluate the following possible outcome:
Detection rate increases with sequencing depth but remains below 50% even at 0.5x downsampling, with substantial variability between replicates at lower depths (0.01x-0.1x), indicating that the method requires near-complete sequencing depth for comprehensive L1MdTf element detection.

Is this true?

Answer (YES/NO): NO